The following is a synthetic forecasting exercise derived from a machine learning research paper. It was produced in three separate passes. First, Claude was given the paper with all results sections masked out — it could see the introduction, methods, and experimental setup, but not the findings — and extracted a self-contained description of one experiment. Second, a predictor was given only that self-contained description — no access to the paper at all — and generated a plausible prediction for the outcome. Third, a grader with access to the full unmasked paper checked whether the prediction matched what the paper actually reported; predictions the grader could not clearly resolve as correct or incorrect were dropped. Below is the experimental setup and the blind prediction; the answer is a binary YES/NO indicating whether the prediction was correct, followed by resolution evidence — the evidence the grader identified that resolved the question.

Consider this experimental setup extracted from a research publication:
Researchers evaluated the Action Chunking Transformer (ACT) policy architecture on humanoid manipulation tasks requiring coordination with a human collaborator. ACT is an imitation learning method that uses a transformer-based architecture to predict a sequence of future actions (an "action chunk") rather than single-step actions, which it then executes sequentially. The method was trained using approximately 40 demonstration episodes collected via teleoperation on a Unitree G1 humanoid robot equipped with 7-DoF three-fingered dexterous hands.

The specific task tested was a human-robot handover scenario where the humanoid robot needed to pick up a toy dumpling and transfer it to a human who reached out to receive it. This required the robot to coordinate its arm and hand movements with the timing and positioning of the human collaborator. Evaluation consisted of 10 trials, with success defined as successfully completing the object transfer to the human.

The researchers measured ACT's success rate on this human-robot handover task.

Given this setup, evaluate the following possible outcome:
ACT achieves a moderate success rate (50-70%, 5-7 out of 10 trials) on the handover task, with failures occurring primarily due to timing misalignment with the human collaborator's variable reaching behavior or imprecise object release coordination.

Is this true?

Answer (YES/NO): YES